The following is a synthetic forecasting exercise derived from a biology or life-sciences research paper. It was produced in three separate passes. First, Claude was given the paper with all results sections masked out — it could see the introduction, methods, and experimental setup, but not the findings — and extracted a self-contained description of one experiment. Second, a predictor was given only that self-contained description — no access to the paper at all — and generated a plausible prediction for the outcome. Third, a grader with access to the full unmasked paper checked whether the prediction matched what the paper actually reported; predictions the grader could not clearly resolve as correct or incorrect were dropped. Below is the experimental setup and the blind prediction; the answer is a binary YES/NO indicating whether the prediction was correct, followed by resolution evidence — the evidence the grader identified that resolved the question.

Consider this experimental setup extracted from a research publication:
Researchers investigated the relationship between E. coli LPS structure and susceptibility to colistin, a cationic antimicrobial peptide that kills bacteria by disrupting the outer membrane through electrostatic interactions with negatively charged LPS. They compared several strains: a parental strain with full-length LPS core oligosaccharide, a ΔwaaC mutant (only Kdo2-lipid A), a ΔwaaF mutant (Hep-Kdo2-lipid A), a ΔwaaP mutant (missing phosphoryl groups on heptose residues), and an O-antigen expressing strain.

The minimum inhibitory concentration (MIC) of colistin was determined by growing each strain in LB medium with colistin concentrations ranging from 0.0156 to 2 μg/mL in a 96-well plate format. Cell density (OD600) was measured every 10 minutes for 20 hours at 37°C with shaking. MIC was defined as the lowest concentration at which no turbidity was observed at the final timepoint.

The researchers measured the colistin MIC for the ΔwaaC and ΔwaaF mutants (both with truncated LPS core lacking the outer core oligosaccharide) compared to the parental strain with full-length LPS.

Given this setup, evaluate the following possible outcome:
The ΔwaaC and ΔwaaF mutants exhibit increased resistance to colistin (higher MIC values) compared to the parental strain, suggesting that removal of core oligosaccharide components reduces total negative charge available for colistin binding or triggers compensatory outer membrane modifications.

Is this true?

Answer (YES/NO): NO